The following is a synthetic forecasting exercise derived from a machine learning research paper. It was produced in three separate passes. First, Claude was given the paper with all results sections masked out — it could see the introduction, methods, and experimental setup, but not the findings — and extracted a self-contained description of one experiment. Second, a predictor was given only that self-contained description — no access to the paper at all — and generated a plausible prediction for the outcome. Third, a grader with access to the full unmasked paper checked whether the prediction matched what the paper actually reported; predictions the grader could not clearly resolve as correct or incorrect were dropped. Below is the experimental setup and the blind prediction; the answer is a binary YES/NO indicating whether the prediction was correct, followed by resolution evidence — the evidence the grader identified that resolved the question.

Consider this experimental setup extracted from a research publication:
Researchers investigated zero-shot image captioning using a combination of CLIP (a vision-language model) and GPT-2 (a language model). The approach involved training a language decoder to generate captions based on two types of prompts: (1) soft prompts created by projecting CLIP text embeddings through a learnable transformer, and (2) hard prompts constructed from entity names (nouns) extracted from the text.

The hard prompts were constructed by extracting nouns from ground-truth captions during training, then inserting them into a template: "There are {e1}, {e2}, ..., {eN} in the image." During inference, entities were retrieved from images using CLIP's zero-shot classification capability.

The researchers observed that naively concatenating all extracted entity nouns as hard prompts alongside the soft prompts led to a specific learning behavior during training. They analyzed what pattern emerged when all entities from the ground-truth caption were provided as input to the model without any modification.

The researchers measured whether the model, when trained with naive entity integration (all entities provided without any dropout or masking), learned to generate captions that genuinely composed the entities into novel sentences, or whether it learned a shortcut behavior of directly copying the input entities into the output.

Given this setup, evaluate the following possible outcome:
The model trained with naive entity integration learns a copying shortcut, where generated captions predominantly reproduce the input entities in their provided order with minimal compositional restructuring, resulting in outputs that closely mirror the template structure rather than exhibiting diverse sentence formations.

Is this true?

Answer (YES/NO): YES